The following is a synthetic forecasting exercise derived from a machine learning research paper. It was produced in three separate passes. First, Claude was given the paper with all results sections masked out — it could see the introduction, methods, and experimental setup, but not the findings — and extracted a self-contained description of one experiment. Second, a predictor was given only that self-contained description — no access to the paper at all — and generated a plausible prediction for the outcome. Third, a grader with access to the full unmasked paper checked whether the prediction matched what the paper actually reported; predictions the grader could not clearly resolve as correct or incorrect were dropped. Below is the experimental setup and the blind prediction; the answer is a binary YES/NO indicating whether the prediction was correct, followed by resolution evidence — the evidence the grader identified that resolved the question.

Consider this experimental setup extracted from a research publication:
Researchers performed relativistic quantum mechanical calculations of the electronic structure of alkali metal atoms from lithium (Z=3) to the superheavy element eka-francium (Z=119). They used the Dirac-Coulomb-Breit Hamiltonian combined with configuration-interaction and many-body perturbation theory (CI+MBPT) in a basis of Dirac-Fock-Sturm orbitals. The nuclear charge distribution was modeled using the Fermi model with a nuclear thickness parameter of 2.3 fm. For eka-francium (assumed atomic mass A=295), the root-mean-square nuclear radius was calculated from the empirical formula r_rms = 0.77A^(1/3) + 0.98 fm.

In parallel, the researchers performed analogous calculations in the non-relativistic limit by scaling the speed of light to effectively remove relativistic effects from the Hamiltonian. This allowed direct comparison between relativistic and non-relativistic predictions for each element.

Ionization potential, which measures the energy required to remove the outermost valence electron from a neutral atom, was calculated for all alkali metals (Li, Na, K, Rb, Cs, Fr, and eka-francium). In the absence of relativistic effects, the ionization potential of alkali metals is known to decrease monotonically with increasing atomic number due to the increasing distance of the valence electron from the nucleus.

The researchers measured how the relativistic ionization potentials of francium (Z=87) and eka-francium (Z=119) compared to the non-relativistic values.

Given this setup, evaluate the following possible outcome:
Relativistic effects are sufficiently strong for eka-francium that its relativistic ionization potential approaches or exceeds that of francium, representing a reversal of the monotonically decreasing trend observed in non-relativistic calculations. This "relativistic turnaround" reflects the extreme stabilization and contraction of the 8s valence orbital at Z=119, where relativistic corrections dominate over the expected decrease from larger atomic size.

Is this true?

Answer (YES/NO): YES